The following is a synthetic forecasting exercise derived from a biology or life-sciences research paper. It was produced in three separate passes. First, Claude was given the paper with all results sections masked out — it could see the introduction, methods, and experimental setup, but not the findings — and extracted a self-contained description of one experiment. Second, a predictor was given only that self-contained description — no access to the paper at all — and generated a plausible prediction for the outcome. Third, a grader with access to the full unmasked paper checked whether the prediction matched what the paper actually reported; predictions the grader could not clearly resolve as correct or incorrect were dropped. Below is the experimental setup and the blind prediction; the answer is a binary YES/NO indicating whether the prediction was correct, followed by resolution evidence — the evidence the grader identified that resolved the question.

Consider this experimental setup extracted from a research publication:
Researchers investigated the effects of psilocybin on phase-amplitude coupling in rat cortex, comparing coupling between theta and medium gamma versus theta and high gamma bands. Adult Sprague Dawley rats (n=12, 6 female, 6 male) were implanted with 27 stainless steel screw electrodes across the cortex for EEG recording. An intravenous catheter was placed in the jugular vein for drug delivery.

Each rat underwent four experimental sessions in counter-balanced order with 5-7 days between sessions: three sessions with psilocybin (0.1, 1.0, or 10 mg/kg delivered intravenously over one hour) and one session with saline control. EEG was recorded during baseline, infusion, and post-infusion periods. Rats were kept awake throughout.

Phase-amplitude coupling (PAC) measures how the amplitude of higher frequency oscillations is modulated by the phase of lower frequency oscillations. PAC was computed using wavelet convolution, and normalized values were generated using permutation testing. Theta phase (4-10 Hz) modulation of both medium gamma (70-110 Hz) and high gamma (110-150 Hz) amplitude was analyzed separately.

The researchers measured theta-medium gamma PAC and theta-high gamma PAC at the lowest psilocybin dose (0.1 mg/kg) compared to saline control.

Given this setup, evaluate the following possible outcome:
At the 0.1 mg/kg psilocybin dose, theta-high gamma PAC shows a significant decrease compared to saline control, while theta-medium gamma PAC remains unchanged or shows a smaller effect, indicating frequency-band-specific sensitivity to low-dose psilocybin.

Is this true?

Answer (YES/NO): NO